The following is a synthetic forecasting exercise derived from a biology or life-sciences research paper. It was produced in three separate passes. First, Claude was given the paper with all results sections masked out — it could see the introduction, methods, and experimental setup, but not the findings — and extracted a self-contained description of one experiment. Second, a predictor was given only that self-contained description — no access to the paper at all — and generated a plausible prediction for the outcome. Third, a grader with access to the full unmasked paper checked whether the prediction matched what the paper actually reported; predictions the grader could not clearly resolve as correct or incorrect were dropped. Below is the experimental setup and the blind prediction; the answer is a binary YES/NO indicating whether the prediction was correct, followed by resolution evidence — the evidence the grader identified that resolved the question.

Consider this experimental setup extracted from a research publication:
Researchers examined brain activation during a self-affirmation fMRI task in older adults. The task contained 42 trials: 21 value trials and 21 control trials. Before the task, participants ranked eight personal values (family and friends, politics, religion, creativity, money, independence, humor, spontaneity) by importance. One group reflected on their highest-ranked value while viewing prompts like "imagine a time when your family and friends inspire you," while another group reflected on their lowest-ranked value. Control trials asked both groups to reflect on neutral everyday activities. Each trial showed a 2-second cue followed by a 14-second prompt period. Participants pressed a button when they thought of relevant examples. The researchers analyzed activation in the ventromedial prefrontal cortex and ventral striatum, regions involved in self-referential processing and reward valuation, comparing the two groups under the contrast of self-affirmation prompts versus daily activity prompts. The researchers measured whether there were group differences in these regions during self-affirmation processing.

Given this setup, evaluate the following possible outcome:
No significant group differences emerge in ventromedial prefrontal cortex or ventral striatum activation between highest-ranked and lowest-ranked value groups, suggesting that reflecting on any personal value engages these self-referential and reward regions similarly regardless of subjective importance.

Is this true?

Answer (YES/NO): YES